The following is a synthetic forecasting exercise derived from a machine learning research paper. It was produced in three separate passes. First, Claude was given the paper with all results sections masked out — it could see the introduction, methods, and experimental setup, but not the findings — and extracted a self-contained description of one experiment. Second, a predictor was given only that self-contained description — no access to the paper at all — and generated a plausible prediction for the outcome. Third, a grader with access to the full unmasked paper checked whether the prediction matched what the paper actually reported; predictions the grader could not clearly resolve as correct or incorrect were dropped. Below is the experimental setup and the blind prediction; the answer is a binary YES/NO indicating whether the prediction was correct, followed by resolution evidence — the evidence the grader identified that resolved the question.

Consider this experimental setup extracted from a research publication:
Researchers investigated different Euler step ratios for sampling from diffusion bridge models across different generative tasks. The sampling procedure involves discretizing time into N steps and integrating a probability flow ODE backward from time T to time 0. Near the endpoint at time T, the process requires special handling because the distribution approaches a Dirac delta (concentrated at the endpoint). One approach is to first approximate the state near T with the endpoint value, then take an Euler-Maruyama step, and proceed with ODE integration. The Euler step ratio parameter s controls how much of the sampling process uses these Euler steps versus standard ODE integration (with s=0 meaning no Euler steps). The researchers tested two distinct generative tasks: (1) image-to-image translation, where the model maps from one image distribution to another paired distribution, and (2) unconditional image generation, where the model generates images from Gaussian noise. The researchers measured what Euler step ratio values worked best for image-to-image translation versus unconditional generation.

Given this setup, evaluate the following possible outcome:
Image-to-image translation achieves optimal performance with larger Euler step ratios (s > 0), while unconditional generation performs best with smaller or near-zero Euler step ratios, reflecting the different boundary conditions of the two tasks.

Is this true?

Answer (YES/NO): YES